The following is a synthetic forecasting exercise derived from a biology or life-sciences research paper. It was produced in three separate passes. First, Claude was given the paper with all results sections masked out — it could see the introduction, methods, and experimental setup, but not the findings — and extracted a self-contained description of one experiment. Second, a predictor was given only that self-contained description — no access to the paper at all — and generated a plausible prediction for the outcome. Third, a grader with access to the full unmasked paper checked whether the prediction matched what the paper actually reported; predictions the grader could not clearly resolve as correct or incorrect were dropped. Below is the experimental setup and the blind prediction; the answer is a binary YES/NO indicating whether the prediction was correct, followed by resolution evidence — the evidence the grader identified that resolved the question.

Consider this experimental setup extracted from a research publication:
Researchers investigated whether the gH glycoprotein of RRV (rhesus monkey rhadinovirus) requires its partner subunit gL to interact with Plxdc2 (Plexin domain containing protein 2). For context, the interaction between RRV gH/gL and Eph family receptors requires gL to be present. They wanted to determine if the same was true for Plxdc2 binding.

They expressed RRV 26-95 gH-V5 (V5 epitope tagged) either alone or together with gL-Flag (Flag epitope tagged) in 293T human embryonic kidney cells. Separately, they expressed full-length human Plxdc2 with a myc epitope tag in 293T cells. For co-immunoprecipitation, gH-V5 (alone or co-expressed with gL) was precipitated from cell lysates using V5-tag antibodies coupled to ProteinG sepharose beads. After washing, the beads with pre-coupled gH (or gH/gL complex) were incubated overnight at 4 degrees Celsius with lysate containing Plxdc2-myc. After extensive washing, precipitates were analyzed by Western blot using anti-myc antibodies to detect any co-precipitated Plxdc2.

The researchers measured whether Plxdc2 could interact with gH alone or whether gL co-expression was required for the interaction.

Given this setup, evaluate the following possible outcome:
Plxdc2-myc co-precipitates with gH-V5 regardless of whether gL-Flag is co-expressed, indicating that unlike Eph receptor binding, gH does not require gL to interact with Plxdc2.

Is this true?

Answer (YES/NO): YES